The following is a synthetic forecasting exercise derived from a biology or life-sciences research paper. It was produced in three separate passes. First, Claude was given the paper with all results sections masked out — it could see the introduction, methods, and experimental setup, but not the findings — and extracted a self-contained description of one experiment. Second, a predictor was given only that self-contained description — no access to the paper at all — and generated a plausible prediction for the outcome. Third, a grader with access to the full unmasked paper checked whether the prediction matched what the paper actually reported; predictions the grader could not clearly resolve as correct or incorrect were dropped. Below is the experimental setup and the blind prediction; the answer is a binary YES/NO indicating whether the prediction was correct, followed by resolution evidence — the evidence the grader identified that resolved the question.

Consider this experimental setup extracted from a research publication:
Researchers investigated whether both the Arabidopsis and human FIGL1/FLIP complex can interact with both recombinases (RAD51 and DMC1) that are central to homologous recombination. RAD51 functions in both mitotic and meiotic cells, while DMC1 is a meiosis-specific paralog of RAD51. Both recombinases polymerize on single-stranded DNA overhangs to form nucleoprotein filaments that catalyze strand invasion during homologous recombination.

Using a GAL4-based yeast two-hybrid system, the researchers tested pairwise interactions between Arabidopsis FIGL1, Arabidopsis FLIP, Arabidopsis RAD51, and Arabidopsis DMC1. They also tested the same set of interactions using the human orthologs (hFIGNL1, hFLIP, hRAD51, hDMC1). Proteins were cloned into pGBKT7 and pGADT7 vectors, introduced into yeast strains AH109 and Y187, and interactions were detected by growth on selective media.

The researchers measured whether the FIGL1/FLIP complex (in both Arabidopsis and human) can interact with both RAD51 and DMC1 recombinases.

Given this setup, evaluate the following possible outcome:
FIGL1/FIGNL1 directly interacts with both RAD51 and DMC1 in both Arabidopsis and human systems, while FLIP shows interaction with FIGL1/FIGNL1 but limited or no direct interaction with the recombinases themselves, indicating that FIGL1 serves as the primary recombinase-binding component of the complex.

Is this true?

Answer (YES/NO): YES